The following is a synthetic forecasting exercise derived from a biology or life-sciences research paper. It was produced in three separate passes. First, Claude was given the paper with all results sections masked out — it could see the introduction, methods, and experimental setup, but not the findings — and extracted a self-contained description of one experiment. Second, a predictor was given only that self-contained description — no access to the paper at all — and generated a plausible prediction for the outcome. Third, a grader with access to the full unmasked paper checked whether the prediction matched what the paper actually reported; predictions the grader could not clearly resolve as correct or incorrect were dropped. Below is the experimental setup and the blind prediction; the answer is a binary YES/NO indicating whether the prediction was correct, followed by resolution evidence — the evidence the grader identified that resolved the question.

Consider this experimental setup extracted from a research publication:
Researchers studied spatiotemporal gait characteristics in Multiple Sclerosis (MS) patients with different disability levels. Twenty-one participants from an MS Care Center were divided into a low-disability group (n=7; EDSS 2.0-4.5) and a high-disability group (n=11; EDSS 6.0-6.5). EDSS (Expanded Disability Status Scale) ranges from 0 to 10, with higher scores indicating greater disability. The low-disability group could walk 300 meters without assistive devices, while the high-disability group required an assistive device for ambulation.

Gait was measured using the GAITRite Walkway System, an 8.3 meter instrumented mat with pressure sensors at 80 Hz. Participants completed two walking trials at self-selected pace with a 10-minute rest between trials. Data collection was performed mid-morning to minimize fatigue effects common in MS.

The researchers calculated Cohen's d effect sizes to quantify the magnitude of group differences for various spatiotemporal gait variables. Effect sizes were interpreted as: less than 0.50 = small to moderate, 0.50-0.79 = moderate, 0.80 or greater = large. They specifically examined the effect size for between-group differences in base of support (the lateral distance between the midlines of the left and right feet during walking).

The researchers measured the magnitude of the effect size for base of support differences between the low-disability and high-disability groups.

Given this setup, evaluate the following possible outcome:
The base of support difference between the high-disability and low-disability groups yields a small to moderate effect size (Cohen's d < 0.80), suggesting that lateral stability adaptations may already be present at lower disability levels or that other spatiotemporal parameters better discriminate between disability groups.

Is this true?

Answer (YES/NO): YES